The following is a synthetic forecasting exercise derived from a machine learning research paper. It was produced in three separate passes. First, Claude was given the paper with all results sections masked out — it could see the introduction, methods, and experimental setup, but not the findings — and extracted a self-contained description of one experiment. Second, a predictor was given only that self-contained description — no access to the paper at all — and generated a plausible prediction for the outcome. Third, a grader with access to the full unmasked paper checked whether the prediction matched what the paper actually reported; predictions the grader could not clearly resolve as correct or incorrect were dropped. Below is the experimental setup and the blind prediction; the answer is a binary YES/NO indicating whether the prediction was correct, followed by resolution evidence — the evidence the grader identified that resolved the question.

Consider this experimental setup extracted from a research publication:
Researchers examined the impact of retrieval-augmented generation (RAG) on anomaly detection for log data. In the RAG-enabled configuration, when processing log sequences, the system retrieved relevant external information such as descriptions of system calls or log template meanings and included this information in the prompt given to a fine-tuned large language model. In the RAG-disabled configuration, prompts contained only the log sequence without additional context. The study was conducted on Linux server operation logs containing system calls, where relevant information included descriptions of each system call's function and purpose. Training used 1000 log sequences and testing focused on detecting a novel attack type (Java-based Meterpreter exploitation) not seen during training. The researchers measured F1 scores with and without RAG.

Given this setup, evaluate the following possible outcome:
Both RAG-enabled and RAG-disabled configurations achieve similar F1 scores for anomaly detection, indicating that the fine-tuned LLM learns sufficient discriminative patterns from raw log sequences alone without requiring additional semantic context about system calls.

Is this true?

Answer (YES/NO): NO